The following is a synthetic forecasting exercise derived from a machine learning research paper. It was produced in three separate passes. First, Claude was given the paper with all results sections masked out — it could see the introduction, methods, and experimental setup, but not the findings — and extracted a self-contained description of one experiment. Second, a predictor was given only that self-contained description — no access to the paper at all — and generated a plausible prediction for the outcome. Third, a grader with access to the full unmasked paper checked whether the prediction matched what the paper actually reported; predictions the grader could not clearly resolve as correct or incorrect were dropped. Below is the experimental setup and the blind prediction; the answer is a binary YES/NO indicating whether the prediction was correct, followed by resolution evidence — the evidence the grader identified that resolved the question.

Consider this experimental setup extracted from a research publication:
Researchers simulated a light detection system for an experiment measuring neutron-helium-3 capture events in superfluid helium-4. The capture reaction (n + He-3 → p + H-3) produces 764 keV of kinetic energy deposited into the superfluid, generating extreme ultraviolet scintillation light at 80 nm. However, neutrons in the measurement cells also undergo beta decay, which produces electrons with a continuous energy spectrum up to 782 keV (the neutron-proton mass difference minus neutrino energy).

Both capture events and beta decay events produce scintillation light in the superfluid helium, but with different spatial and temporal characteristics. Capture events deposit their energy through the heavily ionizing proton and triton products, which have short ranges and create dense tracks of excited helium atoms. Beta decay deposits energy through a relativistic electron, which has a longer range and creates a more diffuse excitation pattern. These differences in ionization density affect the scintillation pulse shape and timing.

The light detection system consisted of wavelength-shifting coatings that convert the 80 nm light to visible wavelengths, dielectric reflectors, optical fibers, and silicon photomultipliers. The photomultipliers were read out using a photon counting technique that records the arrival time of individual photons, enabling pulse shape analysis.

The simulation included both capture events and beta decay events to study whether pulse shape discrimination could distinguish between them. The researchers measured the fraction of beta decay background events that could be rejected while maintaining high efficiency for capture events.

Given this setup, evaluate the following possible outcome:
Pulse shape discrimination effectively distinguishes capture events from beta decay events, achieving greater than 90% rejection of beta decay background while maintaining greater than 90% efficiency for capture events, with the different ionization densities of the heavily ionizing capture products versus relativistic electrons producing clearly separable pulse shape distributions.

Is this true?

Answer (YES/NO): NO